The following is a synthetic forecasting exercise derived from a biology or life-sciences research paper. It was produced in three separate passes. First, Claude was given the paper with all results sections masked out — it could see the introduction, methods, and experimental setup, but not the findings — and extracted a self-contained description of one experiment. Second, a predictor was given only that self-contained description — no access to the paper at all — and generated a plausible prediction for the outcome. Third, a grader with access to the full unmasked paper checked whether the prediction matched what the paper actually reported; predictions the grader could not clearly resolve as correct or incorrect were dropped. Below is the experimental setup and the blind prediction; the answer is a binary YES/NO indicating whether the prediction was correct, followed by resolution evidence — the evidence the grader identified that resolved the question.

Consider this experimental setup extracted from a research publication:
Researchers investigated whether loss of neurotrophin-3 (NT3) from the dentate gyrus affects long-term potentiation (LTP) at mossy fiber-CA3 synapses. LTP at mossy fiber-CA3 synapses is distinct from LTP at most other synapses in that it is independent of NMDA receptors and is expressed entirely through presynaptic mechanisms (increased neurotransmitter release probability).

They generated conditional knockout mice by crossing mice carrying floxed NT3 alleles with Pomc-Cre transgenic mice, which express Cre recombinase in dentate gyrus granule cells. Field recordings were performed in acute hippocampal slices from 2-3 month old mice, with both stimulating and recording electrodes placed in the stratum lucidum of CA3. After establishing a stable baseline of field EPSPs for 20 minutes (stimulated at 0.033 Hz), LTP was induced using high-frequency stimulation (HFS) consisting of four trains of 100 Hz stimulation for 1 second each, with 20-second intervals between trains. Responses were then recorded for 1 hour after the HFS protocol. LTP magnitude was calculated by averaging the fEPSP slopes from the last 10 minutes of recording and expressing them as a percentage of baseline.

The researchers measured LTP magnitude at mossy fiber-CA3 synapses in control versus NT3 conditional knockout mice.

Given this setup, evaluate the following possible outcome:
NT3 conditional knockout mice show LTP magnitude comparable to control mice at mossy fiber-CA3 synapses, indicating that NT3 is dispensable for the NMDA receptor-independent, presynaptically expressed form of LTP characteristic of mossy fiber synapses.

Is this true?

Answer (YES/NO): YES